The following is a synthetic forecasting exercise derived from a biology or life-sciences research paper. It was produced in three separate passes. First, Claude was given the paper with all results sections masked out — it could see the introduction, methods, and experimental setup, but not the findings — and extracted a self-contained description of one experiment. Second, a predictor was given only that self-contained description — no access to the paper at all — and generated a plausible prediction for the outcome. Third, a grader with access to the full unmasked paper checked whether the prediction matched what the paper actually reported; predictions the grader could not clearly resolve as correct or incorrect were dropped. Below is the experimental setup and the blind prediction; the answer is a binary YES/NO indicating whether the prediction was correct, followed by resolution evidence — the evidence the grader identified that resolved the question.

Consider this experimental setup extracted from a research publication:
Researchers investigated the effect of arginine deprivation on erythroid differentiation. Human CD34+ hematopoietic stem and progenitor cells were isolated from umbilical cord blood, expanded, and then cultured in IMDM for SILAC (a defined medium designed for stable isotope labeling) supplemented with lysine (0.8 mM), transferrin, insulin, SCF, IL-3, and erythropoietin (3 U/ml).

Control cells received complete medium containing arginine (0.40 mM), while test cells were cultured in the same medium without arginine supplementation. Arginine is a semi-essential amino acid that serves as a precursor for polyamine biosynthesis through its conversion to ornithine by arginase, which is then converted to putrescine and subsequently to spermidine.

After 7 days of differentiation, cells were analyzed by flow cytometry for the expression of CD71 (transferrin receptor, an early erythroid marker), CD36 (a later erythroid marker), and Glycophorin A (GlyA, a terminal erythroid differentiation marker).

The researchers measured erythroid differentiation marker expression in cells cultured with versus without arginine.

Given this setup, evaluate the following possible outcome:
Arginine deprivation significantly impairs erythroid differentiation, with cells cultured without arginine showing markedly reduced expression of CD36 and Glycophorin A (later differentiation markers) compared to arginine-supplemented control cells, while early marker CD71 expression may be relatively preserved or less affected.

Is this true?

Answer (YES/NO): NO